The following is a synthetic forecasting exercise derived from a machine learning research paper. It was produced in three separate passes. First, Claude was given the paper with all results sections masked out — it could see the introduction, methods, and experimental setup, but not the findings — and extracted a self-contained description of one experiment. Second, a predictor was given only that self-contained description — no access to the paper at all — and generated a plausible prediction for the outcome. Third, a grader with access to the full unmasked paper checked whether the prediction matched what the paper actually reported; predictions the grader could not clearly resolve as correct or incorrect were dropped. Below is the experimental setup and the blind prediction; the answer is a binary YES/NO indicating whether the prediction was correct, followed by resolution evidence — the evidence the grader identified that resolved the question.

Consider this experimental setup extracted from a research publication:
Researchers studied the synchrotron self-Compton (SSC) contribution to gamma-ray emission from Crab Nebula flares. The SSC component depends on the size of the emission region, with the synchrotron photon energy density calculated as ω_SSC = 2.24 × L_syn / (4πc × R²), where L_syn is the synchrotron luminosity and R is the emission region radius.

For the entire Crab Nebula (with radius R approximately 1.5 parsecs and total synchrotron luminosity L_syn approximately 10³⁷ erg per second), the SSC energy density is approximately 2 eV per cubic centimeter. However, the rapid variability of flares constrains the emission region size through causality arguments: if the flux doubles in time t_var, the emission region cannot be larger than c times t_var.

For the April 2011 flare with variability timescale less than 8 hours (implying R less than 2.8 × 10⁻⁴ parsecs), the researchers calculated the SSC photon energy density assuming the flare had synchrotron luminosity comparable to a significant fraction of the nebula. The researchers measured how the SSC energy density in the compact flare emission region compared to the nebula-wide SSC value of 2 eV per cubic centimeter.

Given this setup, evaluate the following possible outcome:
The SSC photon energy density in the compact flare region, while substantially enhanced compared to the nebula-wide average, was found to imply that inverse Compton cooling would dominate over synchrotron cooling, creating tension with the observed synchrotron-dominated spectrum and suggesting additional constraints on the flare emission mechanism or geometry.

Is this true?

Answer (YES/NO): NO